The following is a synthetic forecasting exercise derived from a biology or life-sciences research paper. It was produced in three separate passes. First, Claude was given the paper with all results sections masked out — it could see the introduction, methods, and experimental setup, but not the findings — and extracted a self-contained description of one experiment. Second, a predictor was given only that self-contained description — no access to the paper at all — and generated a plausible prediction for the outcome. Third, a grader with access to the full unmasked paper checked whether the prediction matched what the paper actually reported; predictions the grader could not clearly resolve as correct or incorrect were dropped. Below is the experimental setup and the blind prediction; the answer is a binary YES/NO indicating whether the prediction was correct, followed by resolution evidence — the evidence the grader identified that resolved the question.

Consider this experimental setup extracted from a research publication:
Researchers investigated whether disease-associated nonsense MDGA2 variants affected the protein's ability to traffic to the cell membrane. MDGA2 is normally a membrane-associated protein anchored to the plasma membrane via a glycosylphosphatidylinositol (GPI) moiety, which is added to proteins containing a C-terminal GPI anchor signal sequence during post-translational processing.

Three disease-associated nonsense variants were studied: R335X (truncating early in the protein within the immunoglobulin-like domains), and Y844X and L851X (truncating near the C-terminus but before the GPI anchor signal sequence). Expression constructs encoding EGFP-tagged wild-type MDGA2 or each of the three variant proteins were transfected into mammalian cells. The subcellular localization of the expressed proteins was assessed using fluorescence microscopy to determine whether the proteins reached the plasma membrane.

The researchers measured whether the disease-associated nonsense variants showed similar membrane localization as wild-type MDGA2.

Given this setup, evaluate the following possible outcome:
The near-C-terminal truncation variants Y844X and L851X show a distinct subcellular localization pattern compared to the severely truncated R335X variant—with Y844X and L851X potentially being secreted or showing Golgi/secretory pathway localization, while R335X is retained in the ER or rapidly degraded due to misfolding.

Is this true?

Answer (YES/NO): NO